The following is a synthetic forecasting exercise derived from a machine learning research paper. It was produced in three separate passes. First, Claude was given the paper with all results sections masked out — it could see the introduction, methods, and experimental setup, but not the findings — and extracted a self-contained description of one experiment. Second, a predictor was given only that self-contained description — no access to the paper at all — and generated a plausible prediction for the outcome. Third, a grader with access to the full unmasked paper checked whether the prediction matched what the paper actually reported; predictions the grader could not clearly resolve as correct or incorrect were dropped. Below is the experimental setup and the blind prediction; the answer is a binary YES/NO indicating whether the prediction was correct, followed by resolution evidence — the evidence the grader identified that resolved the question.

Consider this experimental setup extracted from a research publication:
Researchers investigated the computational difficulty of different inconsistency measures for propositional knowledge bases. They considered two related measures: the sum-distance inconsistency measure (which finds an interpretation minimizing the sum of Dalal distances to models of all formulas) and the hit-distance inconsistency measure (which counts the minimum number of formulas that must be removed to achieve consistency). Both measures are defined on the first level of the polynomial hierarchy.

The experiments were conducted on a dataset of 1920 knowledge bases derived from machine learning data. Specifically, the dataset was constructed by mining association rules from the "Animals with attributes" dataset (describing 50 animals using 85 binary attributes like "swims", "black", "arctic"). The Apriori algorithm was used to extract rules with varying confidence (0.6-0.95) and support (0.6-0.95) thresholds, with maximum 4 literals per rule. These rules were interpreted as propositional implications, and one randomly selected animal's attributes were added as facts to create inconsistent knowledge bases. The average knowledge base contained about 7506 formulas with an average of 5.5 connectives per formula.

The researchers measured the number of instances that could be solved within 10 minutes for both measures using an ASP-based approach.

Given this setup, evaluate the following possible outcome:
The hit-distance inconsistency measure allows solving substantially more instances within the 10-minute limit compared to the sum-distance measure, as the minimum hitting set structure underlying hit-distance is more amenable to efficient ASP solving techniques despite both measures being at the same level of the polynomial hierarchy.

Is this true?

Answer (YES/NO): YES